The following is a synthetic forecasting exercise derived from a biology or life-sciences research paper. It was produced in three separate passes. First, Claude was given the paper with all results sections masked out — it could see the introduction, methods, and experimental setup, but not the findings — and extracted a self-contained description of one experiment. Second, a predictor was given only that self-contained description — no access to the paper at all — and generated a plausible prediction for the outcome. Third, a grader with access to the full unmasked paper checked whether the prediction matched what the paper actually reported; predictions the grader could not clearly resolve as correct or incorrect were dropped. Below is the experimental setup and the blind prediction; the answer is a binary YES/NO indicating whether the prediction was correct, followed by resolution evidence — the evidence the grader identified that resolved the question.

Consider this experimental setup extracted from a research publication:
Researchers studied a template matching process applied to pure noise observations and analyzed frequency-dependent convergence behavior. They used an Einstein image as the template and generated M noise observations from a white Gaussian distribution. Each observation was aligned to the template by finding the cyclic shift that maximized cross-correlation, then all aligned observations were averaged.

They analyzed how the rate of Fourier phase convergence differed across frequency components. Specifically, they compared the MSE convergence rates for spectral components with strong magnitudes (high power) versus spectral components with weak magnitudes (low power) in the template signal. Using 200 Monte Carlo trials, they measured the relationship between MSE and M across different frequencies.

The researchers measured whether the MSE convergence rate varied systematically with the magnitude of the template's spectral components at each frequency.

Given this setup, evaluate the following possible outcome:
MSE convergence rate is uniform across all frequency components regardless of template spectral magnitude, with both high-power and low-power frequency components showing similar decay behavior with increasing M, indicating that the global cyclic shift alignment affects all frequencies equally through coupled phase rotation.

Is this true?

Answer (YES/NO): NO